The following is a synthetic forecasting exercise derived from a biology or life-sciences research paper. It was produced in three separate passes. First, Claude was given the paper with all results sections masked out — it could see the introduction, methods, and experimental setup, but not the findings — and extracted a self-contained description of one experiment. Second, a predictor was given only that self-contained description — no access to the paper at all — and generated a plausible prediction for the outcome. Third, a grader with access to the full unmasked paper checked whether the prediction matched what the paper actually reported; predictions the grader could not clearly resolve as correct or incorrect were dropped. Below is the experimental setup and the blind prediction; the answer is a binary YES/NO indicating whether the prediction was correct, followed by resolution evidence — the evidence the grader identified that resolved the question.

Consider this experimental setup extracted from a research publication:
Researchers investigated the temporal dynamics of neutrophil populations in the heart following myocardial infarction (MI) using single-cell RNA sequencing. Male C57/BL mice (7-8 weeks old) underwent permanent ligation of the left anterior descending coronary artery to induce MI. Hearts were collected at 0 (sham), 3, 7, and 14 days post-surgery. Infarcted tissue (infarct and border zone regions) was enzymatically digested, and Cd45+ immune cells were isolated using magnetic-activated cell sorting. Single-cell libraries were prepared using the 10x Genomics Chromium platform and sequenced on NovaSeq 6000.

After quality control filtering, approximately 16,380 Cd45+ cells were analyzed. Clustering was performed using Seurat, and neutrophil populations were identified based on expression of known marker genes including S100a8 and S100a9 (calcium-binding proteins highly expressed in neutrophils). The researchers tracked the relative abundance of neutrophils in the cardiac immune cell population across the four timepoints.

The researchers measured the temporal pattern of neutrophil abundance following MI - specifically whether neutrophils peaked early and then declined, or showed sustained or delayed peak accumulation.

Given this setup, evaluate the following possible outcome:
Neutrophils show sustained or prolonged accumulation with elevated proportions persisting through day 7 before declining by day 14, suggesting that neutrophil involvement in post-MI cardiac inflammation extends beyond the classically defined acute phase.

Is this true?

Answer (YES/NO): NO